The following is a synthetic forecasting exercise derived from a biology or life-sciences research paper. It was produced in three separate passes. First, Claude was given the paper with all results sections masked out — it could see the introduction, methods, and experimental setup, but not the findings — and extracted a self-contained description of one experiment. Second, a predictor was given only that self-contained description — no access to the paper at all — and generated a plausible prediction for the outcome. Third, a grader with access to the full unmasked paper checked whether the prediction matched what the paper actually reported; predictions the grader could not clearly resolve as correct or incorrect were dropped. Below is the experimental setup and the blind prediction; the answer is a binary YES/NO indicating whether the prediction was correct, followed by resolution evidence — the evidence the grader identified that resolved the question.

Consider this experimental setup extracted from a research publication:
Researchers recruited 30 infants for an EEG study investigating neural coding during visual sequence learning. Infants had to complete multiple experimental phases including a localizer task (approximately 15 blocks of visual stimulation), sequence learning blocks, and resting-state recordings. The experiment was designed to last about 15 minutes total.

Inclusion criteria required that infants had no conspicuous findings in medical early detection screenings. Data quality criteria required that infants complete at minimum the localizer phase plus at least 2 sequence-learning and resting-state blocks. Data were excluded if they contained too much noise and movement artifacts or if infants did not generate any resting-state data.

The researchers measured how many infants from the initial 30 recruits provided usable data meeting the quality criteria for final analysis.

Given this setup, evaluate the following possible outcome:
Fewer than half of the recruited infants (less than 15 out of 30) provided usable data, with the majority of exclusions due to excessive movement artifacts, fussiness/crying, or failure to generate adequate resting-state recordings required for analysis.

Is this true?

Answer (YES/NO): NO